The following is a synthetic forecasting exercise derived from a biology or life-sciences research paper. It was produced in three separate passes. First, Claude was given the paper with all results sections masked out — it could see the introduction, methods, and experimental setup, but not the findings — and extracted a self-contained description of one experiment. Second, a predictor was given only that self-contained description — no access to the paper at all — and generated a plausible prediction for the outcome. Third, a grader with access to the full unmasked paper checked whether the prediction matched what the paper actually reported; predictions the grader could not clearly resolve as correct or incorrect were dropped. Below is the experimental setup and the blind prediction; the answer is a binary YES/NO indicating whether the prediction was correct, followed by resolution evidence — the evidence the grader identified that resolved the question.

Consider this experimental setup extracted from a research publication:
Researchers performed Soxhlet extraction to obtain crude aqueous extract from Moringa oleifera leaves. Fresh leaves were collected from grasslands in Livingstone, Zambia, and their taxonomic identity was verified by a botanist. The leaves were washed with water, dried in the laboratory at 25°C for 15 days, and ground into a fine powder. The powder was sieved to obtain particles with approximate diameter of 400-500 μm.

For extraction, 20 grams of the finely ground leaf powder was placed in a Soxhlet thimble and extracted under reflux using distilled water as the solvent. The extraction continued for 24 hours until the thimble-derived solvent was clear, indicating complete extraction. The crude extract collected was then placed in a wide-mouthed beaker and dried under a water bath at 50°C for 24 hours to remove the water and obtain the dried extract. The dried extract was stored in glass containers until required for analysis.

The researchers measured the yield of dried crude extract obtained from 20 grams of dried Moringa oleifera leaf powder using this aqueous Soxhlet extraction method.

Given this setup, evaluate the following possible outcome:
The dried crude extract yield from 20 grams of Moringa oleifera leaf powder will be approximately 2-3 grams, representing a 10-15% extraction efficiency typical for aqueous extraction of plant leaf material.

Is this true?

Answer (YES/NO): NO